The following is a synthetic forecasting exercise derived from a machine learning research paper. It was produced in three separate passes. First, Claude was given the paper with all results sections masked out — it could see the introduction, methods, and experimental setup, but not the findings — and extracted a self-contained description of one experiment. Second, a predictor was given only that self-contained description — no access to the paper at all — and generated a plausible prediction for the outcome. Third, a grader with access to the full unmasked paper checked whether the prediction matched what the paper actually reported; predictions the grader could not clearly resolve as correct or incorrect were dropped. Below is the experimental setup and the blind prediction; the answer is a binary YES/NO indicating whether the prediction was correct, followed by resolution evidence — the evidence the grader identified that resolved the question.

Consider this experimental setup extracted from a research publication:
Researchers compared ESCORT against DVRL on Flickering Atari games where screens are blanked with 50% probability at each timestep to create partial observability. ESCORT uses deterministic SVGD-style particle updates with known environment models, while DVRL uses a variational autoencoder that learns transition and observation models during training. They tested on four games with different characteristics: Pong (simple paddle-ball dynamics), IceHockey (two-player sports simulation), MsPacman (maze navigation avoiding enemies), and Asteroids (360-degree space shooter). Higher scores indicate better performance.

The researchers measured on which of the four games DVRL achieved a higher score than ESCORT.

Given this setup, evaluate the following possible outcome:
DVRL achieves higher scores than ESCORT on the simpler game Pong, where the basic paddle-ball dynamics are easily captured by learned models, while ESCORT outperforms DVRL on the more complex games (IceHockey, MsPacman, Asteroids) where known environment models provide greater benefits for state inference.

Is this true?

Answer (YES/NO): YES